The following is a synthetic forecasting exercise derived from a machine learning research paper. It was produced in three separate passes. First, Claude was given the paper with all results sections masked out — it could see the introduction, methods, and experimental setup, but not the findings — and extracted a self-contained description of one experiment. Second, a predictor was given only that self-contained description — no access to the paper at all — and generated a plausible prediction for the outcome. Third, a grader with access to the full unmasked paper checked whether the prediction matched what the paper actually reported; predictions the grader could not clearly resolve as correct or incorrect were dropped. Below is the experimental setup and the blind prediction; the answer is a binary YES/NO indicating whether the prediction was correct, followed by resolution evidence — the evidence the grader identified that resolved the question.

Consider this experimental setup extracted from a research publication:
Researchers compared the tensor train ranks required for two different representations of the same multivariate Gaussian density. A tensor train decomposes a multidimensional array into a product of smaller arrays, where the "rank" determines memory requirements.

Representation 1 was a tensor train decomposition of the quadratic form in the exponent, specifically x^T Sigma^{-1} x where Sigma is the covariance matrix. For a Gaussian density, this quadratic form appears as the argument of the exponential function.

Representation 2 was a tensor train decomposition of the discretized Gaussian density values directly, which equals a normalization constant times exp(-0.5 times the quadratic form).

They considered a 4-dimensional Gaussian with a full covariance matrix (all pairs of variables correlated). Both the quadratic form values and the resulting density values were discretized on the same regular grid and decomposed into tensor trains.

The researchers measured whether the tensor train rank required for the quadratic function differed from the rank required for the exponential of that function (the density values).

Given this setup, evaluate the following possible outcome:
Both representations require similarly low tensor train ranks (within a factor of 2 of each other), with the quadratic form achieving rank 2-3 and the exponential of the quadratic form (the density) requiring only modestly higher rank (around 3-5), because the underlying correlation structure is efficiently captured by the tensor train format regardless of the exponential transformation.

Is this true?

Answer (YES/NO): NO